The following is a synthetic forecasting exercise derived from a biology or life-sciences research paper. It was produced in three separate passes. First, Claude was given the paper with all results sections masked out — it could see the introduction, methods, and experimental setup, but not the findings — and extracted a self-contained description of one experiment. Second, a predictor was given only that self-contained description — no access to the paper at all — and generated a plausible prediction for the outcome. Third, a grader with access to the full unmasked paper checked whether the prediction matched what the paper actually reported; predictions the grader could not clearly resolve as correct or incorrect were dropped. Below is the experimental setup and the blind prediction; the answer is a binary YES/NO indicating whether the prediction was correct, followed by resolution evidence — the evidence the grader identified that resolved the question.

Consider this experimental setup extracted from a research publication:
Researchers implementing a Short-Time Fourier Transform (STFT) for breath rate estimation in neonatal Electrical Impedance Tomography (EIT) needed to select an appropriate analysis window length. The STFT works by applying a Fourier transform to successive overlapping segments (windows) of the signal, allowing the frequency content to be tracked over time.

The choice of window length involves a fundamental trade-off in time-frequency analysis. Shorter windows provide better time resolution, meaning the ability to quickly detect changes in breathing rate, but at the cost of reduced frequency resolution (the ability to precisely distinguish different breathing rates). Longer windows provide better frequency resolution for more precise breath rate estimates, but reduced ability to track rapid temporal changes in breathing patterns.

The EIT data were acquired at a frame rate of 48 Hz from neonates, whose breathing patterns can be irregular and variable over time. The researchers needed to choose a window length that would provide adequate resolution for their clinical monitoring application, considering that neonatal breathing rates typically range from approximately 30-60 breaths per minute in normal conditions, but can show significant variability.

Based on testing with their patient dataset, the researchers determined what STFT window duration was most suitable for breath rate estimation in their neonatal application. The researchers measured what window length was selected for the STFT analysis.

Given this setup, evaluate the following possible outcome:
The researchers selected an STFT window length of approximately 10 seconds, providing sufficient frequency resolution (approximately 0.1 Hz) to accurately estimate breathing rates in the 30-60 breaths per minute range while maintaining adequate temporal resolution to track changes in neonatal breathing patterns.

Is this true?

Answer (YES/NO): NO